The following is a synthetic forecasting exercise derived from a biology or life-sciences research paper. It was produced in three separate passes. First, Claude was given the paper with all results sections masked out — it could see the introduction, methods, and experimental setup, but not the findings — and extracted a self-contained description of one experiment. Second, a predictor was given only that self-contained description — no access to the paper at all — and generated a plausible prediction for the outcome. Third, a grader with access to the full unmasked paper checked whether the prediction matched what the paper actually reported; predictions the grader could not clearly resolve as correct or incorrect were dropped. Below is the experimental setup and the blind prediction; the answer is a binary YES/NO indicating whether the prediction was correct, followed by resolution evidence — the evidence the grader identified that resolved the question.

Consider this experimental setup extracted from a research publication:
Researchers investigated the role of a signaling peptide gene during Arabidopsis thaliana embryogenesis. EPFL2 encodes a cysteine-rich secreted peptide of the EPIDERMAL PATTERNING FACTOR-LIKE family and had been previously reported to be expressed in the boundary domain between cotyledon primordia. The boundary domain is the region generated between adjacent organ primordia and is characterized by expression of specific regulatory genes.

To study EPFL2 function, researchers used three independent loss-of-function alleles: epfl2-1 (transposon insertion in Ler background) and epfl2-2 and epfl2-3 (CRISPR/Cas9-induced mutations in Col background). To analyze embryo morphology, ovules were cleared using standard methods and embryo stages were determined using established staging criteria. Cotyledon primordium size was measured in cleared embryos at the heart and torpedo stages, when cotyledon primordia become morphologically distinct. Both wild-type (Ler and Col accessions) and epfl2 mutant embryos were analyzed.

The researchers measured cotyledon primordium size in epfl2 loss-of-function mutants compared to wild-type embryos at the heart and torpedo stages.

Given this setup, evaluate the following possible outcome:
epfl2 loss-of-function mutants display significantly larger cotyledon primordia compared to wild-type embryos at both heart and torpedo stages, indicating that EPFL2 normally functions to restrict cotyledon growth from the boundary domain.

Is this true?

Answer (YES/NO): NO